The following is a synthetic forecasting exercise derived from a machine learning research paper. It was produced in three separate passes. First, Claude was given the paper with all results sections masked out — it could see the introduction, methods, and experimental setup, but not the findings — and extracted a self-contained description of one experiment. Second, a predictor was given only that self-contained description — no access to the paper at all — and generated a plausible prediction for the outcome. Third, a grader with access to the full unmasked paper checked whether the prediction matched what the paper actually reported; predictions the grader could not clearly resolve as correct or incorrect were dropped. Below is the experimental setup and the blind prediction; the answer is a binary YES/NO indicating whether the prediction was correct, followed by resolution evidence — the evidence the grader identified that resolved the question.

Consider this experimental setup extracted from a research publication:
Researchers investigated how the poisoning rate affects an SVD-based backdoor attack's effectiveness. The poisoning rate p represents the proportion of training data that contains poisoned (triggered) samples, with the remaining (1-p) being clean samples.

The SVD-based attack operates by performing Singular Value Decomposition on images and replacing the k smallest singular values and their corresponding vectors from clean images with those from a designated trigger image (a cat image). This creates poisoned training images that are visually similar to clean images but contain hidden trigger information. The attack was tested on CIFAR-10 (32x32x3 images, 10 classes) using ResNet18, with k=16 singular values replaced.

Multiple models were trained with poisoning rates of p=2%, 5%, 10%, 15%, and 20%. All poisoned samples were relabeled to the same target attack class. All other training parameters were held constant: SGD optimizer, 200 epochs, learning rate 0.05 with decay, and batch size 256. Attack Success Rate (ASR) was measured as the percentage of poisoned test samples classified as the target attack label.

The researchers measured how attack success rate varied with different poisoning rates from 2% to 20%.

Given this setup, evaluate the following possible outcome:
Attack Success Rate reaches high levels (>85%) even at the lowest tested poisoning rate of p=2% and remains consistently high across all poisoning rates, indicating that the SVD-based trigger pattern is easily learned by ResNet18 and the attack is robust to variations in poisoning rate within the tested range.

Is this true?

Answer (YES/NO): YES